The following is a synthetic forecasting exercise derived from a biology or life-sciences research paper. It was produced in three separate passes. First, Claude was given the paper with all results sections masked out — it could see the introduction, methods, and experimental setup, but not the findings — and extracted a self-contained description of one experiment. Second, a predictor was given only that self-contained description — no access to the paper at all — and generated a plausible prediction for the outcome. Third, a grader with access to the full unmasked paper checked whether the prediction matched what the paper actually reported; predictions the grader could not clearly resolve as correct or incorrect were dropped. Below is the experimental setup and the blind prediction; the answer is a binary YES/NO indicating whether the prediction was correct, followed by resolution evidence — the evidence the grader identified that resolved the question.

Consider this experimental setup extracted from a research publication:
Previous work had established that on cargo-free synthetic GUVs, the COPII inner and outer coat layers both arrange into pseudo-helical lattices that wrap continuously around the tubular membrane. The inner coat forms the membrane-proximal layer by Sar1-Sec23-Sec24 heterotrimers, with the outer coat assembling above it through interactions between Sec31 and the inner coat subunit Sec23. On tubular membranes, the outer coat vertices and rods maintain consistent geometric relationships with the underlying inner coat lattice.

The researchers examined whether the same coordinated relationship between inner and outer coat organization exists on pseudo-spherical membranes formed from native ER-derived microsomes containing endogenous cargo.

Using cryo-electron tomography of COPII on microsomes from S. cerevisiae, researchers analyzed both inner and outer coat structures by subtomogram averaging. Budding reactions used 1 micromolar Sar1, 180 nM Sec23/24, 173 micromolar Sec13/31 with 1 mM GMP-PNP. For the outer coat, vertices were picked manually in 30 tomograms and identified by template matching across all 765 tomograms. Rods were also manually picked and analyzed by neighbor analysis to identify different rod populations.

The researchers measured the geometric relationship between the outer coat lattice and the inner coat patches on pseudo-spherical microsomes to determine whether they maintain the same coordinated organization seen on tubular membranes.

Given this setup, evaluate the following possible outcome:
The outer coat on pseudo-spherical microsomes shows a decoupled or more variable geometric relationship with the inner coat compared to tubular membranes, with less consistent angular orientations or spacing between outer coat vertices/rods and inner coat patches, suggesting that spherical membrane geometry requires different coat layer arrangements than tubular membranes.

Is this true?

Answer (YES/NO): YES